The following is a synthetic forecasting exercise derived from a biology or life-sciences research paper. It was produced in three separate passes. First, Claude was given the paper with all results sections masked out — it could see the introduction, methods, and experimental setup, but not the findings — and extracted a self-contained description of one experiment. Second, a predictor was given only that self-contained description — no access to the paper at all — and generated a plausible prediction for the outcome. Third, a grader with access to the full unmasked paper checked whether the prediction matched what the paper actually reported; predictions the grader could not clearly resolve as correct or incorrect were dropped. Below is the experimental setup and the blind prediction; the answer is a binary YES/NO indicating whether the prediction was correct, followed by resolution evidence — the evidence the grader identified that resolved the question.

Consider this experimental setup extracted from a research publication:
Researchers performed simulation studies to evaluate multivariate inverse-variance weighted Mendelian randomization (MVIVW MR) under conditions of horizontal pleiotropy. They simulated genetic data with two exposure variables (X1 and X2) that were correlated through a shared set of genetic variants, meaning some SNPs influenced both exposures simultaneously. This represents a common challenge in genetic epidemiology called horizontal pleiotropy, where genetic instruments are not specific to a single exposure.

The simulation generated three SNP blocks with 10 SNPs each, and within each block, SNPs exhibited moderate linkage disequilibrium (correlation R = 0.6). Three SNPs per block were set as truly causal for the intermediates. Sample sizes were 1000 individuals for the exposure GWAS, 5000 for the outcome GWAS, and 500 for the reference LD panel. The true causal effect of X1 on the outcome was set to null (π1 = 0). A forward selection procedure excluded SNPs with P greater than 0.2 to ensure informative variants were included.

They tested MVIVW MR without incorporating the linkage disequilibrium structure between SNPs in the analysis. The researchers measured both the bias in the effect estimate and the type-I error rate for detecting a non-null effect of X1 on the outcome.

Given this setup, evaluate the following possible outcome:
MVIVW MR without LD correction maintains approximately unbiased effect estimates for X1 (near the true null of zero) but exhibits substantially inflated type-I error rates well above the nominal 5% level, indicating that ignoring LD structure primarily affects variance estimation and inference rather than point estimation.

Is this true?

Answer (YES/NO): YES